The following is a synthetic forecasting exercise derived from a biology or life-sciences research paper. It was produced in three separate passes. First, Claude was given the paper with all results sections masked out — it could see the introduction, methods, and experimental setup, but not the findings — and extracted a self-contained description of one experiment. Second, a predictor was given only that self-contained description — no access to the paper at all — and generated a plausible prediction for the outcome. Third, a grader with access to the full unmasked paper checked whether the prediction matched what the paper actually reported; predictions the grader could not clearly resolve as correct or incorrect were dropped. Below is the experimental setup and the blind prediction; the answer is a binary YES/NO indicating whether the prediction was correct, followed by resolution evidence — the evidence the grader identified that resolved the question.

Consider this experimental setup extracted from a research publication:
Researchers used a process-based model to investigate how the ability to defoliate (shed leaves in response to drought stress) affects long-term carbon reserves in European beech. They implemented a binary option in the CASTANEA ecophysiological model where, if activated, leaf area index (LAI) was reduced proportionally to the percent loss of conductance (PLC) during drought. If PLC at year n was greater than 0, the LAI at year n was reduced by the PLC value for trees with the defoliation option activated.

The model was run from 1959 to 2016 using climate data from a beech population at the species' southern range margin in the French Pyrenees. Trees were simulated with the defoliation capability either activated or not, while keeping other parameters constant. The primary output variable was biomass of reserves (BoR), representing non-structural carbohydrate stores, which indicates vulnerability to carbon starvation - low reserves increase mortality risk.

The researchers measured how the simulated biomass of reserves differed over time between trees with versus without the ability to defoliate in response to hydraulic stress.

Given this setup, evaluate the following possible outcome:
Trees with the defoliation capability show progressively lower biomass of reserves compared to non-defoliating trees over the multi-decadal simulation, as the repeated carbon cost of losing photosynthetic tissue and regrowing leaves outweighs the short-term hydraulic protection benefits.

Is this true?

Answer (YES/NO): NO